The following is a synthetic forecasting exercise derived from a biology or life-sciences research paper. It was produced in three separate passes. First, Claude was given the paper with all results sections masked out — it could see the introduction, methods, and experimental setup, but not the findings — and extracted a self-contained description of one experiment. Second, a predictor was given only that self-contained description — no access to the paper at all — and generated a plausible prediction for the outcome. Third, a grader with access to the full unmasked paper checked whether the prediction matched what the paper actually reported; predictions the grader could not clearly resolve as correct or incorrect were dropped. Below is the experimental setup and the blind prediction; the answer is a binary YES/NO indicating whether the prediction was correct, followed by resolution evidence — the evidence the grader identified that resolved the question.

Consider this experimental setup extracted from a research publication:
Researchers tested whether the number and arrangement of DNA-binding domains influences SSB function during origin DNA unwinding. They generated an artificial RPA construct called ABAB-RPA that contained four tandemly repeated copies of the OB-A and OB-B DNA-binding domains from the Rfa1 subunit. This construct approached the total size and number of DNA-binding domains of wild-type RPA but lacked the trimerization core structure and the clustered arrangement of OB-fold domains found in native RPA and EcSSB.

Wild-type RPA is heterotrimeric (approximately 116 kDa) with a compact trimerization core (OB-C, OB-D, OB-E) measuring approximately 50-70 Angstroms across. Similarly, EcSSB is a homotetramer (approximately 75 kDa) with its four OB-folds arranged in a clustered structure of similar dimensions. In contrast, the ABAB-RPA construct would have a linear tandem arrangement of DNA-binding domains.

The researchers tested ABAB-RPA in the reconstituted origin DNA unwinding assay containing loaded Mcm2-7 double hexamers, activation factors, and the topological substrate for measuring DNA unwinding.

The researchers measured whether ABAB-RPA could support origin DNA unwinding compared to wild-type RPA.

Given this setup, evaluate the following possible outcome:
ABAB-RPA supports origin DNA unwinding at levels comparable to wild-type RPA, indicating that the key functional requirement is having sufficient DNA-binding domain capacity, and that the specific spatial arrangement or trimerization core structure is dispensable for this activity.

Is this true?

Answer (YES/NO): NO